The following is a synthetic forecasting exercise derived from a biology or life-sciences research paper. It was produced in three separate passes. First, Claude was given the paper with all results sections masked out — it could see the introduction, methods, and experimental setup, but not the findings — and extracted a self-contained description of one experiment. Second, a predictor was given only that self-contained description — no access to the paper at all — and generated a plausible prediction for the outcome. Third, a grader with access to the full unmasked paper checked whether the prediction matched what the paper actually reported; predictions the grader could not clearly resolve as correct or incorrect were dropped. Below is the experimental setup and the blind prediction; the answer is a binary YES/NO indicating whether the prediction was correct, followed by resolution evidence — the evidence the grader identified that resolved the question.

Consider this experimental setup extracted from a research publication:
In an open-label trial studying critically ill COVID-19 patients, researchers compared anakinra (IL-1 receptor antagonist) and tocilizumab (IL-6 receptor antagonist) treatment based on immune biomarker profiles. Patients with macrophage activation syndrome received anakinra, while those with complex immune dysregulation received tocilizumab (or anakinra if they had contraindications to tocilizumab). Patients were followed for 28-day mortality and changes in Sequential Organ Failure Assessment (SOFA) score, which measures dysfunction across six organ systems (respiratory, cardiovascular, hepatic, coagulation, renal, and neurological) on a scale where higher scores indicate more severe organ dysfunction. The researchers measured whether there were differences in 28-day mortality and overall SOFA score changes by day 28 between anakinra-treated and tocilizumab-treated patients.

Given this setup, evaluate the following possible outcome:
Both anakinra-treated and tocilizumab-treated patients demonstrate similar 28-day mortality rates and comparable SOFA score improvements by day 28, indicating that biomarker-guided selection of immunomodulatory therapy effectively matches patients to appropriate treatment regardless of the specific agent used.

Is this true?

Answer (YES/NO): NO